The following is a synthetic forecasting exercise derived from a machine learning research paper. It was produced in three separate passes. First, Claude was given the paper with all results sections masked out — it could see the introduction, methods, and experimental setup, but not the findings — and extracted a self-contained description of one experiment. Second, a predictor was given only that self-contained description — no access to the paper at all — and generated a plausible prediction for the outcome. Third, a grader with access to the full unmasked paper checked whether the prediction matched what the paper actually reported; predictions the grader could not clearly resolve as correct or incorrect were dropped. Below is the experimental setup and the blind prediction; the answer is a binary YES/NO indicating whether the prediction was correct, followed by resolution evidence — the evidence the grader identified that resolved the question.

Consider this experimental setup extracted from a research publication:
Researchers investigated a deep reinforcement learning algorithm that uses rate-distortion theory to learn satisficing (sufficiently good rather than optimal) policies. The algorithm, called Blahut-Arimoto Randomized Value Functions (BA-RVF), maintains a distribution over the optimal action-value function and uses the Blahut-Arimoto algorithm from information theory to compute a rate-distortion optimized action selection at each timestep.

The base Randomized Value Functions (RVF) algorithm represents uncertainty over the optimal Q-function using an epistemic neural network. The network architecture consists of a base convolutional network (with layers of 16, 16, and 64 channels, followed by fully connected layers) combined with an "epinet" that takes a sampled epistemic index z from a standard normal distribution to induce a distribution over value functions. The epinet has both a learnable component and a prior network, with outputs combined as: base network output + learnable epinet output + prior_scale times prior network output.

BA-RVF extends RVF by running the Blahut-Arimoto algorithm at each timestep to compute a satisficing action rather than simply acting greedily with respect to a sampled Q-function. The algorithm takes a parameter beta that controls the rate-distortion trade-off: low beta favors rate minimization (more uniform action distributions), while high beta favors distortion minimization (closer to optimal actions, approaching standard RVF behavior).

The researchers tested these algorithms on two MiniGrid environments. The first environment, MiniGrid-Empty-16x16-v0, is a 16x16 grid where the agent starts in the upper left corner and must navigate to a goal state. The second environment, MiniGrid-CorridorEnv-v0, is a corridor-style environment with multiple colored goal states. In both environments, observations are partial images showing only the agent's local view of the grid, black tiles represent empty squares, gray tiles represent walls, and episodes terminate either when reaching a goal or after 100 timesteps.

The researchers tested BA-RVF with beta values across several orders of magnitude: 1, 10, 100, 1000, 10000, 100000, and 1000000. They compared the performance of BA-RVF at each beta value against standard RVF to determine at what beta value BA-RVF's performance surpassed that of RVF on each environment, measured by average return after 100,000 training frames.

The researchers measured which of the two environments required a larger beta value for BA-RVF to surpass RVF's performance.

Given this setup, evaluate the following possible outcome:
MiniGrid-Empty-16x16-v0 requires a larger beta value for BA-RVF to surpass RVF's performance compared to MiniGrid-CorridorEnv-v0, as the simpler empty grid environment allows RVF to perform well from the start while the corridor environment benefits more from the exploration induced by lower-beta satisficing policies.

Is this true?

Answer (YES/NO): YES